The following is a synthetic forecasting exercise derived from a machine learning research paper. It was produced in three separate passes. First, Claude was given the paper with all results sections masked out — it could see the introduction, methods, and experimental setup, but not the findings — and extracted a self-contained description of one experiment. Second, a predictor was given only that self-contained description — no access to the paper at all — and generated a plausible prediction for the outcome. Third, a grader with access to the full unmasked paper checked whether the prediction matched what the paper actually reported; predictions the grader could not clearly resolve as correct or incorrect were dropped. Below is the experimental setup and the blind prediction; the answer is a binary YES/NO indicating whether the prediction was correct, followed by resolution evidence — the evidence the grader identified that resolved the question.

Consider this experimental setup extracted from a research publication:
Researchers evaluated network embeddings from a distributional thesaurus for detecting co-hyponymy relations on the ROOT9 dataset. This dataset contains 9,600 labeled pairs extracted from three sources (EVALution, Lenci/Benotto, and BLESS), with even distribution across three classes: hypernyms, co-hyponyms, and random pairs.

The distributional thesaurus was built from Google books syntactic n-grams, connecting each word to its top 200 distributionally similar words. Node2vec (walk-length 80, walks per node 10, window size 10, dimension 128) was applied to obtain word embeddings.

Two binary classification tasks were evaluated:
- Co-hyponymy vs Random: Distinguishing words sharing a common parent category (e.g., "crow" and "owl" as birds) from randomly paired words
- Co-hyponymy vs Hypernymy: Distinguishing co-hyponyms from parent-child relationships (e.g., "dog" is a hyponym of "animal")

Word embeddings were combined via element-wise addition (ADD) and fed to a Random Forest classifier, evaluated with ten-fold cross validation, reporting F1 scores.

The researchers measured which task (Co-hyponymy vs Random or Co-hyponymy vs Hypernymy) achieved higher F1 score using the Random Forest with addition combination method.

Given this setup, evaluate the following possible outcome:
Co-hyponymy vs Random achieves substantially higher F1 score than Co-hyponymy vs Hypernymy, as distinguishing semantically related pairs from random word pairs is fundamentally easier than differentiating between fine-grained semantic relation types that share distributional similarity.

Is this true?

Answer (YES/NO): NO